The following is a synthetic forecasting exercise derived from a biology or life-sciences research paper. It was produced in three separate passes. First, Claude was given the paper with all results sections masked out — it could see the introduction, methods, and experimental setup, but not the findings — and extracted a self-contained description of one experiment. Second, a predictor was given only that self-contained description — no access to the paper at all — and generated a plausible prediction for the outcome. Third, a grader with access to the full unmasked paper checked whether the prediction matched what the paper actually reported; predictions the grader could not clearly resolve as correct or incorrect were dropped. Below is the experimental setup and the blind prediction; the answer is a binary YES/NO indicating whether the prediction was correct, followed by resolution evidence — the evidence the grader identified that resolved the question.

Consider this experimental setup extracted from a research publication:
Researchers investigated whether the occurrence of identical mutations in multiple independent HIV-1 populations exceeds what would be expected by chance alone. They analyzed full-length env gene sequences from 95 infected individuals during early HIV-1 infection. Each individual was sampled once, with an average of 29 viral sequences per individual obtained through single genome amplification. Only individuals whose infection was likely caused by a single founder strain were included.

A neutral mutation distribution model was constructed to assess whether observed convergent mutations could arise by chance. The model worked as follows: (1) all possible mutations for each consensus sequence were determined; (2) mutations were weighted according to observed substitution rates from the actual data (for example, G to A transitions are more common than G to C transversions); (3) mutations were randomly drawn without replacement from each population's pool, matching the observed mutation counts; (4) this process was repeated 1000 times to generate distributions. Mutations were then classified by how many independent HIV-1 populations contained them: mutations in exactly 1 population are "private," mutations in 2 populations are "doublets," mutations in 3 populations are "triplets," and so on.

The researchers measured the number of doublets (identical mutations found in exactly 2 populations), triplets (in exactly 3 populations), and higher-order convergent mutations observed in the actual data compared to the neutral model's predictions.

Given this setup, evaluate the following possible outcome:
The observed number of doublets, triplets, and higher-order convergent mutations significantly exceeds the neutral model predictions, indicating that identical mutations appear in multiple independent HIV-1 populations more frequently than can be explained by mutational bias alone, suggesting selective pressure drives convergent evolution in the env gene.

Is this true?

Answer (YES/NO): NO